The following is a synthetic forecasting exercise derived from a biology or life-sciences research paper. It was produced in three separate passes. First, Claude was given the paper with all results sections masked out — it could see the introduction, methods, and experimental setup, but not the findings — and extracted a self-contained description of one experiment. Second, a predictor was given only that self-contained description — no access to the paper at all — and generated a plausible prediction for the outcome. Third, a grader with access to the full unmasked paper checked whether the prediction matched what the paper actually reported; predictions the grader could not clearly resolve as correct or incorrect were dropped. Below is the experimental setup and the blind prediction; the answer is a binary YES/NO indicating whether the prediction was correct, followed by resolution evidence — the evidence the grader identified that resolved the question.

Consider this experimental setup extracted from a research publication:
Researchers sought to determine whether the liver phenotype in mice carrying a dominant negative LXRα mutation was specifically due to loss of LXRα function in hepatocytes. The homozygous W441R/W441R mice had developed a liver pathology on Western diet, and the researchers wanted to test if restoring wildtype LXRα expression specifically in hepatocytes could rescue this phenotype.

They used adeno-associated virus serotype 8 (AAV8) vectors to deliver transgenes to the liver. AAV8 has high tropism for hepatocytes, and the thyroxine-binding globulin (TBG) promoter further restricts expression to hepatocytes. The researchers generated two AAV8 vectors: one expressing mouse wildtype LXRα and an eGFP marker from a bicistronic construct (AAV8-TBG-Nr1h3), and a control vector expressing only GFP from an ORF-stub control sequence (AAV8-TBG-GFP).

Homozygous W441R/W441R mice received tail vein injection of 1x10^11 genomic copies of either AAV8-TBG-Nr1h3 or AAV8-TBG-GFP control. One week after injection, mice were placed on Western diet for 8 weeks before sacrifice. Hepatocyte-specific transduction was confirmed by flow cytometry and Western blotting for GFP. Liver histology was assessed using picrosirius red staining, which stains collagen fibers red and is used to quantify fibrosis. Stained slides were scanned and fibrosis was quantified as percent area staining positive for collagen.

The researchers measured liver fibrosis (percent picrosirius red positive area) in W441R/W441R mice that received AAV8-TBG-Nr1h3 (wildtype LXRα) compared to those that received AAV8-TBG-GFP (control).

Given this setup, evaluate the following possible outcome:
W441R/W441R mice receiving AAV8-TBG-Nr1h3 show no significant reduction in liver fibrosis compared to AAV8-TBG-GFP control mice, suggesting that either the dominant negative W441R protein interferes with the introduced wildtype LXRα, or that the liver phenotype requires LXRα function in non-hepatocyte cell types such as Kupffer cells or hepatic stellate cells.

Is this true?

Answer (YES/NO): NO